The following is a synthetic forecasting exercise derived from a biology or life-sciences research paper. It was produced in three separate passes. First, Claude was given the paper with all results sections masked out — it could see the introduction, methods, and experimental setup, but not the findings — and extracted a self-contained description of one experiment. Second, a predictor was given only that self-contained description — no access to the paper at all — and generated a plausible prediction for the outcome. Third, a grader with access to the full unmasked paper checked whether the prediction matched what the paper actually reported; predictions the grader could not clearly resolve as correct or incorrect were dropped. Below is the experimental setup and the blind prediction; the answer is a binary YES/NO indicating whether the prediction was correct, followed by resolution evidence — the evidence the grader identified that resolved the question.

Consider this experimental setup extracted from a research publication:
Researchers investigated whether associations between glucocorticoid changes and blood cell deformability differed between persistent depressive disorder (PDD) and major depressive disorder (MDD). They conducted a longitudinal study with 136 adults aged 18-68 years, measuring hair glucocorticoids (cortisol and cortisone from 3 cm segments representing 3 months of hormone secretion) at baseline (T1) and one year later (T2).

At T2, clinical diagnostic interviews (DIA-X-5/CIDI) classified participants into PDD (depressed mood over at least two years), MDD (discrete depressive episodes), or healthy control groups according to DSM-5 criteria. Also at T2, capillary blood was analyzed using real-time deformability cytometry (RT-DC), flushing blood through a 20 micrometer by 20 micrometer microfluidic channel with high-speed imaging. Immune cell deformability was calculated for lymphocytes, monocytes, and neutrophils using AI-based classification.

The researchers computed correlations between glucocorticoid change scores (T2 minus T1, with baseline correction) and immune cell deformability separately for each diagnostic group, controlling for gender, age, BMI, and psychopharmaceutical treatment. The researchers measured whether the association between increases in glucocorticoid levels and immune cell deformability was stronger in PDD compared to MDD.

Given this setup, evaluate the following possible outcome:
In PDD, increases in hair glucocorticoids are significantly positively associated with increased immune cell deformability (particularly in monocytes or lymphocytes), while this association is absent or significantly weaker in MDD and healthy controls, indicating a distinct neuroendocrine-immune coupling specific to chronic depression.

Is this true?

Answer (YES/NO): NO